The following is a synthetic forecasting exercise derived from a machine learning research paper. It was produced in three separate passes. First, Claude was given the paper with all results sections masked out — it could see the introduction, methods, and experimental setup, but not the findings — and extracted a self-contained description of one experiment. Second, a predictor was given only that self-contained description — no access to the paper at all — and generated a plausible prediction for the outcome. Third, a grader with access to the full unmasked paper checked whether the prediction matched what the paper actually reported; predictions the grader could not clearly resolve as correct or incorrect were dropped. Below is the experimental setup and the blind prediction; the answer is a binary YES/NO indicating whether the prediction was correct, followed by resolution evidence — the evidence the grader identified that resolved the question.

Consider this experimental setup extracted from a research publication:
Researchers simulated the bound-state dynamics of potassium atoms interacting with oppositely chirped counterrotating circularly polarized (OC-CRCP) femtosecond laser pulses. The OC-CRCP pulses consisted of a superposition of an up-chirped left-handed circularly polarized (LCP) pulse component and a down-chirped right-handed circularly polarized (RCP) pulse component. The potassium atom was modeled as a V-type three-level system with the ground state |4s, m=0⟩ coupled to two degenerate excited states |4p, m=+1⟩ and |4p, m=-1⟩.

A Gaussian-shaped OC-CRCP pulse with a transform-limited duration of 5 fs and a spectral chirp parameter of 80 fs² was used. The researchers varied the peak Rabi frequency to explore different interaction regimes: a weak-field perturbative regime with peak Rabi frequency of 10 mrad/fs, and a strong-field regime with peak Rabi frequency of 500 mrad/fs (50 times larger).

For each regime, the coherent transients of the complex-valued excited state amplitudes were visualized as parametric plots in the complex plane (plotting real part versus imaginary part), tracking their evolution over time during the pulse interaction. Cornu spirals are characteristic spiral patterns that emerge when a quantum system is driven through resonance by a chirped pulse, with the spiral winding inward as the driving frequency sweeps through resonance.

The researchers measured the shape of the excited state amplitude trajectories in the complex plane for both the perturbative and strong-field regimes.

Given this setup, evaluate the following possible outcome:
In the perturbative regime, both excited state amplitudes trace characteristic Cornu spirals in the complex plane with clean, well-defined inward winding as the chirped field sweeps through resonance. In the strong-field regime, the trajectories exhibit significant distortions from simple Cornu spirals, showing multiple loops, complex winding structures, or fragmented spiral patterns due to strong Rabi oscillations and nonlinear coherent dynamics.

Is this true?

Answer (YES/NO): NO